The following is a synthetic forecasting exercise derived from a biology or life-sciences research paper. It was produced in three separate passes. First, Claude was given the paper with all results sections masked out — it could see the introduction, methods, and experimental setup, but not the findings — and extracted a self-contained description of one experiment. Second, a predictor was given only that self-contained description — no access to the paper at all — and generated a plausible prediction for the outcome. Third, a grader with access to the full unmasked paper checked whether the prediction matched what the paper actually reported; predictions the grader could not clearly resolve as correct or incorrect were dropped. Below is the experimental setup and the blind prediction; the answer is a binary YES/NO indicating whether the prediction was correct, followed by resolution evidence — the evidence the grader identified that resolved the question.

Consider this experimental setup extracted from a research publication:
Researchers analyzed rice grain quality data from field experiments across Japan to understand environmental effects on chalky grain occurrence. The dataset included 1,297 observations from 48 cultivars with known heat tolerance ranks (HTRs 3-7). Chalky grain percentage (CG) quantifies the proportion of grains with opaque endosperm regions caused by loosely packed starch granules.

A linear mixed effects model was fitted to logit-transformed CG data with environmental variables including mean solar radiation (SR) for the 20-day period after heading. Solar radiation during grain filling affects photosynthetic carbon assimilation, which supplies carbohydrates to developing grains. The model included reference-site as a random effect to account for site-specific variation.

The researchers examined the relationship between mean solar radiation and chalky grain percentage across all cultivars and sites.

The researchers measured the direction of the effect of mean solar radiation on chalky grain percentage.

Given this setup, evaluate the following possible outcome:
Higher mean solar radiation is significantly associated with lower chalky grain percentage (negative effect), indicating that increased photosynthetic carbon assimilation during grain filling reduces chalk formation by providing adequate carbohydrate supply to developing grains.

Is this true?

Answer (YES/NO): NO